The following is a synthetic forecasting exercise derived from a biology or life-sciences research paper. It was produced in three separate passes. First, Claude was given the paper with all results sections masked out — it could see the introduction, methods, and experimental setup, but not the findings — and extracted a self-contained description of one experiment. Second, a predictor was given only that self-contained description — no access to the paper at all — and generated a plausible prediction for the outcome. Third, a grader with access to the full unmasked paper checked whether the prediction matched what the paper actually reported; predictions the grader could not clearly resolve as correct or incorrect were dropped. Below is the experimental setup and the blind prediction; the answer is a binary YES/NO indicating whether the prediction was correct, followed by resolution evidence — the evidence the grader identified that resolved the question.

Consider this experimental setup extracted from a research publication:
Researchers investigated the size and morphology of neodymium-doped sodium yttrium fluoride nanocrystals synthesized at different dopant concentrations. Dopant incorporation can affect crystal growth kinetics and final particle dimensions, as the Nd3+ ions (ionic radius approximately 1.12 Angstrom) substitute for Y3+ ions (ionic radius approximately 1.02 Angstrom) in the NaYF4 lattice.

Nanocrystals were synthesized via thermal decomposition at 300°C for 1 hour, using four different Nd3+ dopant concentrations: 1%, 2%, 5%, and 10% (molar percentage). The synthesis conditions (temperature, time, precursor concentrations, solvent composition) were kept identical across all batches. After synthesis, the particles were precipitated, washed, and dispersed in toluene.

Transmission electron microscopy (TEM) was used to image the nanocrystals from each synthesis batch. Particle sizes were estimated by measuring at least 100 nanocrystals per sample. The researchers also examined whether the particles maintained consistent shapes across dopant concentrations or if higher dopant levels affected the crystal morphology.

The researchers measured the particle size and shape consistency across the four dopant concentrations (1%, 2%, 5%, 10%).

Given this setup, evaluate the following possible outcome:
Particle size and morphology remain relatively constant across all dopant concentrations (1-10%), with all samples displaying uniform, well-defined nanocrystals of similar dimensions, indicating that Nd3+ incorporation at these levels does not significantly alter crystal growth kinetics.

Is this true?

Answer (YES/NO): YES